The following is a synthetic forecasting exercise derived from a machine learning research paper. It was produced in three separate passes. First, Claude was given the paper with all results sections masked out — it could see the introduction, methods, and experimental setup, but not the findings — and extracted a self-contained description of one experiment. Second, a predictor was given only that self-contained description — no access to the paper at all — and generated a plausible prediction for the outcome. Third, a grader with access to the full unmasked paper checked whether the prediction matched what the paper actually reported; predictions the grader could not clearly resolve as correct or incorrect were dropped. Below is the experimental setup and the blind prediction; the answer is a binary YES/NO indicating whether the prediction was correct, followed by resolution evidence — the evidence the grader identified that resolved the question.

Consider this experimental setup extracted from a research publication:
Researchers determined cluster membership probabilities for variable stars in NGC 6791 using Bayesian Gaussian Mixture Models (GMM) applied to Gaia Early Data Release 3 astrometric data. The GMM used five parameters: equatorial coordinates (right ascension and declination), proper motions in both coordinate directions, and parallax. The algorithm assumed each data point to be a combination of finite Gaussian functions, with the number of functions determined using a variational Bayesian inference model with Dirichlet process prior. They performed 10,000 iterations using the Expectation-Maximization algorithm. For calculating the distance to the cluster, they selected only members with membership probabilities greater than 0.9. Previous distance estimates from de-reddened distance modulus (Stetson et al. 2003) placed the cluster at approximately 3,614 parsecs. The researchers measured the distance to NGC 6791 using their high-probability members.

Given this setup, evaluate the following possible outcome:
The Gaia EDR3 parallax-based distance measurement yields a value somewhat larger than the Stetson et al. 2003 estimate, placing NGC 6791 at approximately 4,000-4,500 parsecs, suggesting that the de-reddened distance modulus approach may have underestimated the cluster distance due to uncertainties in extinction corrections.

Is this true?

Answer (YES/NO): YES